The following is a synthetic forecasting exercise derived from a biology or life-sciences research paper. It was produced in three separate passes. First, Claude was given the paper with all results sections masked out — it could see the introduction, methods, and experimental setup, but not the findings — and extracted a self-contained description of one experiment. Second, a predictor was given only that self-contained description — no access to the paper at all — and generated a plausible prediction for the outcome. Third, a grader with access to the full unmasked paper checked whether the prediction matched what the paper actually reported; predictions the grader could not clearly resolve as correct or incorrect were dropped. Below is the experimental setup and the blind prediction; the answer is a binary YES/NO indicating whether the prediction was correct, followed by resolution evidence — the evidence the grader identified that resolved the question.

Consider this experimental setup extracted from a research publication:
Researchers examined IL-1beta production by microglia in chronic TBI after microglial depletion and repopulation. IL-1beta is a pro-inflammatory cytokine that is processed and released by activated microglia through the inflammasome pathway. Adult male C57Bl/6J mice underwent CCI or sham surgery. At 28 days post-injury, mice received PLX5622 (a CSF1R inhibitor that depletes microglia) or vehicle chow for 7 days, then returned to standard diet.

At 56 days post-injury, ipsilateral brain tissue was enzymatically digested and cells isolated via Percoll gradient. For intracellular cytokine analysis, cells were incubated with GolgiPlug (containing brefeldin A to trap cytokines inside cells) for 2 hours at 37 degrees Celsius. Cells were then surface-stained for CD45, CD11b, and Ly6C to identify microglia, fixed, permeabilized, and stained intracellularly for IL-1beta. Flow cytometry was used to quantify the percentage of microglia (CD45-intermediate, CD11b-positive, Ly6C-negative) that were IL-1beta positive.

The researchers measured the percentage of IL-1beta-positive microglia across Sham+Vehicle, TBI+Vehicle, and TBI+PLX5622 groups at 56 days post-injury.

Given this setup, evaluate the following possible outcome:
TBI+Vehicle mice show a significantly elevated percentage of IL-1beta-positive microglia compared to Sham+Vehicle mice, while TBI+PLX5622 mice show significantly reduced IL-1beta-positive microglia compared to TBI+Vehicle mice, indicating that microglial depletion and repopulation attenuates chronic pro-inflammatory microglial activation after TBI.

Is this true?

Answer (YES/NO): YES